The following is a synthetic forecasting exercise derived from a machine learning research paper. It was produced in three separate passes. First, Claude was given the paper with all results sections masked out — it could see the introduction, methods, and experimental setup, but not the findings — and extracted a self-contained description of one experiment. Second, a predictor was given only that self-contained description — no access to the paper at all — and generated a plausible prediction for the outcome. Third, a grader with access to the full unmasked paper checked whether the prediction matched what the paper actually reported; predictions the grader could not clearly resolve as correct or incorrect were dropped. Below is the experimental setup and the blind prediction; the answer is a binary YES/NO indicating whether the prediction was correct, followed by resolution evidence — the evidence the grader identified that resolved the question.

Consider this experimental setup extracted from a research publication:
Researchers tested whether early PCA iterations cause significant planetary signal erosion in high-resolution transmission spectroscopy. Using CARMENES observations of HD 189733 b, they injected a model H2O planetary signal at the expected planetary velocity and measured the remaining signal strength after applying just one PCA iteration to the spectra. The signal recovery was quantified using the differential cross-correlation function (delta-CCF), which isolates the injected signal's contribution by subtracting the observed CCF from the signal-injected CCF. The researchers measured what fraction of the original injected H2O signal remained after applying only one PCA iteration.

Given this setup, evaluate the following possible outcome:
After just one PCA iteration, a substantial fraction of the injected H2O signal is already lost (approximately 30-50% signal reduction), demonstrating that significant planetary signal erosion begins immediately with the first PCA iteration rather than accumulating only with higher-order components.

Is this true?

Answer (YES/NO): NO